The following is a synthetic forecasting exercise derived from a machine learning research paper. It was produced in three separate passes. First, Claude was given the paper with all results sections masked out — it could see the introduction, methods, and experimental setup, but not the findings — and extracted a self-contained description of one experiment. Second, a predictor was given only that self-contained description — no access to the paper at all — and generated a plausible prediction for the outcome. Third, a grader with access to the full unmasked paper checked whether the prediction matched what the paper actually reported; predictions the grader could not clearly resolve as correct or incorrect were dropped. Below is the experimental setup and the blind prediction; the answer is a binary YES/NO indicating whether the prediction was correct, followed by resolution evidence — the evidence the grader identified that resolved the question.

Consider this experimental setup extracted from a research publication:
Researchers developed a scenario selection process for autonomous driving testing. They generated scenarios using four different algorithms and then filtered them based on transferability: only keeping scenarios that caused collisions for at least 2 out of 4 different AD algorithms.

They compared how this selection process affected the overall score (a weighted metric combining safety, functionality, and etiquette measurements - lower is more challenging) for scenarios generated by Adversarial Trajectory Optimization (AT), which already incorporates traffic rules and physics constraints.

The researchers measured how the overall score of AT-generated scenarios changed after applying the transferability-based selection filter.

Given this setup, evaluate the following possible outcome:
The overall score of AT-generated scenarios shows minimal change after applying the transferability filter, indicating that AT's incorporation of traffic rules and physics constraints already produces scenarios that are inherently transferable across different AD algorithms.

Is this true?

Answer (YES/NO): NO